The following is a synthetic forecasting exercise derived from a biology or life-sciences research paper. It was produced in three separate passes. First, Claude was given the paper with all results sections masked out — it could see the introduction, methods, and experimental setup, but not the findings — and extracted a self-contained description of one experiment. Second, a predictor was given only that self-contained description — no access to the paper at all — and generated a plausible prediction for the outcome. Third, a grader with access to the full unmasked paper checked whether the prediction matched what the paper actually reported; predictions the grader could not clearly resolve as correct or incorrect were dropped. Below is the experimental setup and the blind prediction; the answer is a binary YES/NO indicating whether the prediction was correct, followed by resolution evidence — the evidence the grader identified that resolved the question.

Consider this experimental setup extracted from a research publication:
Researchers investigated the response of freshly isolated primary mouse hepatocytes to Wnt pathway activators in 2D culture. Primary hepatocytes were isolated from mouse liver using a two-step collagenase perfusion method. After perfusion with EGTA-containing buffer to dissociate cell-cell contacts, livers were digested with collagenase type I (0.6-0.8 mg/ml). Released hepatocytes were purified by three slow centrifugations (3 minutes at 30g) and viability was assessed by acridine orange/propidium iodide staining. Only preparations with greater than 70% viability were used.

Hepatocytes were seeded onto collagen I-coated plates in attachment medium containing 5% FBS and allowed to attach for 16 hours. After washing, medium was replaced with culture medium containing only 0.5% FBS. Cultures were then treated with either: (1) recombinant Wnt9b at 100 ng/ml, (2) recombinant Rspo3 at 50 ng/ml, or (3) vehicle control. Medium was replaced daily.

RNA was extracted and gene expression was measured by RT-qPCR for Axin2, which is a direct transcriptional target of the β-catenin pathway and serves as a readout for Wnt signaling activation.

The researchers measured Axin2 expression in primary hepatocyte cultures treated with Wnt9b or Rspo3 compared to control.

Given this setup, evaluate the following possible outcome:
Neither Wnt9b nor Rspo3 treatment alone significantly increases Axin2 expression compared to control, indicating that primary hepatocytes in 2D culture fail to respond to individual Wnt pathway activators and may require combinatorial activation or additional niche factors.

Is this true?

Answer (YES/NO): YES